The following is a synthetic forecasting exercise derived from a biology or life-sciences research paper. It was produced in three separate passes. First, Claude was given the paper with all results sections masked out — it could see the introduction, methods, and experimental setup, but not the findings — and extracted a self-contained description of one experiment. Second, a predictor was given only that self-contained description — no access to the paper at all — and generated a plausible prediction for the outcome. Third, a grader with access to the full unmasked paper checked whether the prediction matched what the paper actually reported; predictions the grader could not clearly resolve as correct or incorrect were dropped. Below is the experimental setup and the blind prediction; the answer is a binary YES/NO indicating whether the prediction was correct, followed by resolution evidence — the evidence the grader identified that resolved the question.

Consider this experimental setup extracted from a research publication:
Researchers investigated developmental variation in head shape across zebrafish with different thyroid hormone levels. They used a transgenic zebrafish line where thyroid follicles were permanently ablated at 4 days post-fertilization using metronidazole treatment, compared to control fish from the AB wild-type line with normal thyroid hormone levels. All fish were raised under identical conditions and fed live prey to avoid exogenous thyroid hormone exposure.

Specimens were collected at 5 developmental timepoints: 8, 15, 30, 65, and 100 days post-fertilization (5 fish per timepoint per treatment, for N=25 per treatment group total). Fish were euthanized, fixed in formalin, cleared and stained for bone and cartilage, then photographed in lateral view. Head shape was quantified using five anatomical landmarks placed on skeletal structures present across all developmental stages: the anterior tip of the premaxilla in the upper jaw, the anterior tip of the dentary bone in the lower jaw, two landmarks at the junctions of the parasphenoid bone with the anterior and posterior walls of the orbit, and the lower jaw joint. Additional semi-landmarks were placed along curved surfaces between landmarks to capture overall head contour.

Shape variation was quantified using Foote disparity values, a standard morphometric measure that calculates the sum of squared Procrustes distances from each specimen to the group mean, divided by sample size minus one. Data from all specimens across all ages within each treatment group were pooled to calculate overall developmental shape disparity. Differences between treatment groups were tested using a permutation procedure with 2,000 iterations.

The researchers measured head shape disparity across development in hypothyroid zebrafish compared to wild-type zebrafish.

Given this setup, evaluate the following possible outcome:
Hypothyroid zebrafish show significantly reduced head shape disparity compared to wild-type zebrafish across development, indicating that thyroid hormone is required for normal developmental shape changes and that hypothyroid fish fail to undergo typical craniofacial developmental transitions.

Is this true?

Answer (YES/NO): YES